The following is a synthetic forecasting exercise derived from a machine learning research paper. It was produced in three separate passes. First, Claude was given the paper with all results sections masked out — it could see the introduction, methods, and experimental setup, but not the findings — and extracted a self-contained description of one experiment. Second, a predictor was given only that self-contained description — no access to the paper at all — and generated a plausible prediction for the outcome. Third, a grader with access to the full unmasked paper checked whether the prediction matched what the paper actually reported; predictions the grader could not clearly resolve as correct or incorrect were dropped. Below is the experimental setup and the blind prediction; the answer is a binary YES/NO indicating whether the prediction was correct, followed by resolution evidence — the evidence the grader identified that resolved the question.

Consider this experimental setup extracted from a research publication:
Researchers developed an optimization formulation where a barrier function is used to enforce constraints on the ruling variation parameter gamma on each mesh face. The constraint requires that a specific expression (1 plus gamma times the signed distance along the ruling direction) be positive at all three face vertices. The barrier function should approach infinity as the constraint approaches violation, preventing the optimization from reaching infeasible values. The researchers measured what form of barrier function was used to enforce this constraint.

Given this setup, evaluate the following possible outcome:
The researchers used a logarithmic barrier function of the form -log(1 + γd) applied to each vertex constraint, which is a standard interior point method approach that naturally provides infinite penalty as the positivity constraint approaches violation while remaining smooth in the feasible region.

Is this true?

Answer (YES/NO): NO